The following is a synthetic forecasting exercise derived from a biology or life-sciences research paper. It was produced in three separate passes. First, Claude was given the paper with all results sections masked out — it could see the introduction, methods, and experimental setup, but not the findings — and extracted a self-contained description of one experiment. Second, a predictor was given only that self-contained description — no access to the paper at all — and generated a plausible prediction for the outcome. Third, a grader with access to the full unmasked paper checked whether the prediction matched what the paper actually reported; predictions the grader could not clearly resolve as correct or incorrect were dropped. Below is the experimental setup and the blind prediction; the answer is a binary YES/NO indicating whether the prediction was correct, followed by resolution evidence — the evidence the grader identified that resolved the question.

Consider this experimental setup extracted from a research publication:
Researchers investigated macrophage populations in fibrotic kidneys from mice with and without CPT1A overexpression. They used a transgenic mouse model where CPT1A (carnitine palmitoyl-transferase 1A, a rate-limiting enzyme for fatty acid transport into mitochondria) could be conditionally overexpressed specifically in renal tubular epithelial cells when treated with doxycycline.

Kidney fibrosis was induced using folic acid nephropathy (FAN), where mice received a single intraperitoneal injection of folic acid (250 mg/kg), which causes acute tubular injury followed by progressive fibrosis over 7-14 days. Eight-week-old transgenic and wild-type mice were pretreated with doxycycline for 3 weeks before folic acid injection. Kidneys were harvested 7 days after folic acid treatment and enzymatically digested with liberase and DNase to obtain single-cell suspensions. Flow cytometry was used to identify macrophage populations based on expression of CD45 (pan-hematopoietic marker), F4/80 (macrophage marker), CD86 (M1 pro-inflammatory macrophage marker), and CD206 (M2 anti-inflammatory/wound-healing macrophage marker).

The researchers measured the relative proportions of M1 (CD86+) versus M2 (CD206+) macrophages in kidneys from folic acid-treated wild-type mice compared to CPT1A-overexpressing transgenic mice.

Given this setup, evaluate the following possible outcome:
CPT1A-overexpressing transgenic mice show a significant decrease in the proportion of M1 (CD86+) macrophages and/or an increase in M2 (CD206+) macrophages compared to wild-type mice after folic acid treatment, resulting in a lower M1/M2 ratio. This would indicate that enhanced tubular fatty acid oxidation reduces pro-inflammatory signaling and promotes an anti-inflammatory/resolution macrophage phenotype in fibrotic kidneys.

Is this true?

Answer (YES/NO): YES